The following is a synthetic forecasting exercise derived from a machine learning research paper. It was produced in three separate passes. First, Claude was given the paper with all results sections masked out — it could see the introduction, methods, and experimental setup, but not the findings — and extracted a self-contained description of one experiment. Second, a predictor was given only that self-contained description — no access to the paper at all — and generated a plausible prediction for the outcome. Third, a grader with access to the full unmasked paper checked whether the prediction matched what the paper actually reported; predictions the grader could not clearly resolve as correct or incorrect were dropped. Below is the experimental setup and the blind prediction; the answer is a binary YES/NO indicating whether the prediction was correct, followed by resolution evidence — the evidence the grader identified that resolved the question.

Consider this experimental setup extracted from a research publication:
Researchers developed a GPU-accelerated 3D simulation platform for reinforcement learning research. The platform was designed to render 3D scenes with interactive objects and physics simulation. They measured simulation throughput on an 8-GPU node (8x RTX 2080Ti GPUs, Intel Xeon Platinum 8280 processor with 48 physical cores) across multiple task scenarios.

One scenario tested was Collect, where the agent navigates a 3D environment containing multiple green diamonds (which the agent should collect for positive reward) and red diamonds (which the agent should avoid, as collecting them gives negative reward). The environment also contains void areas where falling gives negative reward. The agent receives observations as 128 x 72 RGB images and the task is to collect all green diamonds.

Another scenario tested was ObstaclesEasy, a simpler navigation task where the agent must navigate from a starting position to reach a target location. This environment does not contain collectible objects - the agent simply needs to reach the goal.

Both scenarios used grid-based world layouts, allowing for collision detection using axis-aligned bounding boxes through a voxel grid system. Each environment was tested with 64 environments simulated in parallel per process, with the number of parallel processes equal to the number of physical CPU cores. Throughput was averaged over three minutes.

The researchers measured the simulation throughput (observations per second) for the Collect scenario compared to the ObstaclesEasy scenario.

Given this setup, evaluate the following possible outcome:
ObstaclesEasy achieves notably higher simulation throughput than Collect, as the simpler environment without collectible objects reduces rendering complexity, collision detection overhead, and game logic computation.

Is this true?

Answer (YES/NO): YES